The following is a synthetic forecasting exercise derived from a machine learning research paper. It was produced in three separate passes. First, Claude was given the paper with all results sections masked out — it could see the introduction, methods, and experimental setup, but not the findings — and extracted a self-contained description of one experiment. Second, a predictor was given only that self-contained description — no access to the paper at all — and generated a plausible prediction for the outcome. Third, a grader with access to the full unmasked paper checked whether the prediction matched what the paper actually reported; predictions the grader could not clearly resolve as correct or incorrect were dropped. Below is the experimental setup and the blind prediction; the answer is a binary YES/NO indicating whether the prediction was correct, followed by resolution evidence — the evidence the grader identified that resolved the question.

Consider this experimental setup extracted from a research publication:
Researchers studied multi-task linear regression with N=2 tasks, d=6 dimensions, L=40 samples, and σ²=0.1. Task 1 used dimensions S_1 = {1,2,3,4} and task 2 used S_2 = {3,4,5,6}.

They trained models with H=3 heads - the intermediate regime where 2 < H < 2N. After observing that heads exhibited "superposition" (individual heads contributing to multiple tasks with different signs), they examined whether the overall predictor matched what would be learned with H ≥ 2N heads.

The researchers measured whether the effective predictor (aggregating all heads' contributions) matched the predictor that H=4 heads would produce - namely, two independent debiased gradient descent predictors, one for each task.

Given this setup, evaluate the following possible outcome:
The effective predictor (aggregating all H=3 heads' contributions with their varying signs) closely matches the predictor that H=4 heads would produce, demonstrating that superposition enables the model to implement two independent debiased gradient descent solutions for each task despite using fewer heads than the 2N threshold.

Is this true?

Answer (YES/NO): YES